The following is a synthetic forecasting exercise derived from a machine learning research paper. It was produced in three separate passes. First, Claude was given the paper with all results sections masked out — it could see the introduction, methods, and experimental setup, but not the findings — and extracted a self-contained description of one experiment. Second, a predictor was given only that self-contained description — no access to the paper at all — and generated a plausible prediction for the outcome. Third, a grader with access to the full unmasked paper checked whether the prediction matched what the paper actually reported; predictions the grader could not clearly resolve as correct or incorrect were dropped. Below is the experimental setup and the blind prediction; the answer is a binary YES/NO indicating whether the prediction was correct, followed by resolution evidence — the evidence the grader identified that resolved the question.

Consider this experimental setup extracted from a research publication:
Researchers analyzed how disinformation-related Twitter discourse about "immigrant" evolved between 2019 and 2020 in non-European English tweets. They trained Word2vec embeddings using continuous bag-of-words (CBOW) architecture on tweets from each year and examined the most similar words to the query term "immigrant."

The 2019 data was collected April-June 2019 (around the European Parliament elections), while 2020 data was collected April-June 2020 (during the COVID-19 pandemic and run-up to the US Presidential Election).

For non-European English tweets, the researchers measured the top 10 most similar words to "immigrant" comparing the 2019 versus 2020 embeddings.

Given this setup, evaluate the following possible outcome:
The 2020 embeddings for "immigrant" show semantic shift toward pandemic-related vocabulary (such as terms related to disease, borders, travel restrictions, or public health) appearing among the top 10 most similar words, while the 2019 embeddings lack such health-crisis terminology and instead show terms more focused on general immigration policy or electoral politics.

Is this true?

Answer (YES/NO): NO